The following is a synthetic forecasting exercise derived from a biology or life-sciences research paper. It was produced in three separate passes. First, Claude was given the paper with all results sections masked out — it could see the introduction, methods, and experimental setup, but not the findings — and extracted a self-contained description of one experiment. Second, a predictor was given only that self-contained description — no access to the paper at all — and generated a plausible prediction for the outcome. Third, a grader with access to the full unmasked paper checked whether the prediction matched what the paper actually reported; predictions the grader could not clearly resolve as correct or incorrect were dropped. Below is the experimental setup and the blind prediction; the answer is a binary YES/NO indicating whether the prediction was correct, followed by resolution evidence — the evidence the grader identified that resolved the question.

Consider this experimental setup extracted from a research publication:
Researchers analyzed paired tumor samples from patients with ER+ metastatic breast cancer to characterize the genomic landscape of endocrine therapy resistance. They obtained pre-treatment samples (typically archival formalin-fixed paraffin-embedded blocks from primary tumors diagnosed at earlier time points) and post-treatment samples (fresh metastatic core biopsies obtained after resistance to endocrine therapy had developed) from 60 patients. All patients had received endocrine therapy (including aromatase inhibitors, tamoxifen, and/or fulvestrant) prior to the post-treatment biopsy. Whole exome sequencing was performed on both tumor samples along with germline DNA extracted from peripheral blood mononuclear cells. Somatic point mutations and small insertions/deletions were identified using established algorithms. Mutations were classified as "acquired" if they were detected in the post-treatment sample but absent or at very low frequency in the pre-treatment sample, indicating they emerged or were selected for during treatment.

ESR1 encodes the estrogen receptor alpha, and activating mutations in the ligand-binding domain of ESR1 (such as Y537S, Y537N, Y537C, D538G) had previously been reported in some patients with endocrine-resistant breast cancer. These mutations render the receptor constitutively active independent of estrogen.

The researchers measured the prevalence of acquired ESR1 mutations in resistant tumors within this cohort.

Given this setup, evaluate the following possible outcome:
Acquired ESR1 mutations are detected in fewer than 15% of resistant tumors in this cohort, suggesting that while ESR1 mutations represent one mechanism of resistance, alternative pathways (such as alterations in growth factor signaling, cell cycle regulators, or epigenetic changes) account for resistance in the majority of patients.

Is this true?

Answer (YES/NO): NO